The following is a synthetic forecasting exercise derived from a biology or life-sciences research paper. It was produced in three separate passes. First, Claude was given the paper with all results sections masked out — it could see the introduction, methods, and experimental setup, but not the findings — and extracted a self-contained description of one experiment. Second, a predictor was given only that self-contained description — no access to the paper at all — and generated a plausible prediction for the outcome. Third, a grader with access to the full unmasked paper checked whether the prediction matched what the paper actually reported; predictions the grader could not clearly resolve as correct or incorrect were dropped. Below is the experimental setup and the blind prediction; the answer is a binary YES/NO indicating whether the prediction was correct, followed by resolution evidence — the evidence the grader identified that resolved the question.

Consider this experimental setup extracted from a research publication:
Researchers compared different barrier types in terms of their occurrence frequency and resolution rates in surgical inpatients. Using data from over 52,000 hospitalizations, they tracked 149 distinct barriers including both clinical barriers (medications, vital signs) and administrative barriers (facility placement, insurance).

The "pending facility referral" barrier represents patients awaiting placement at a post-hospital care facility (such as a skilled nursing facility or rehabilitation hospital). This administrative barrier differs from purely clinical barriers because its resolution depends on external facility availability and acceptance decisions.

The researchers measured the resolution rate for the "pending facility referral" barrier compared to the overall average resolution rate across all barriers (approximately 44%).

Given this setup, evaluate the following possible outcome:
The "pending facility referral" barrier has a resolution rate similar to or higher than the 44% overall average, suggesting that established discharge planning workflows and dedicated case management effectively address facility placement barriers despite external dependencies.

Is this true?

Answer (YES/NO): YES